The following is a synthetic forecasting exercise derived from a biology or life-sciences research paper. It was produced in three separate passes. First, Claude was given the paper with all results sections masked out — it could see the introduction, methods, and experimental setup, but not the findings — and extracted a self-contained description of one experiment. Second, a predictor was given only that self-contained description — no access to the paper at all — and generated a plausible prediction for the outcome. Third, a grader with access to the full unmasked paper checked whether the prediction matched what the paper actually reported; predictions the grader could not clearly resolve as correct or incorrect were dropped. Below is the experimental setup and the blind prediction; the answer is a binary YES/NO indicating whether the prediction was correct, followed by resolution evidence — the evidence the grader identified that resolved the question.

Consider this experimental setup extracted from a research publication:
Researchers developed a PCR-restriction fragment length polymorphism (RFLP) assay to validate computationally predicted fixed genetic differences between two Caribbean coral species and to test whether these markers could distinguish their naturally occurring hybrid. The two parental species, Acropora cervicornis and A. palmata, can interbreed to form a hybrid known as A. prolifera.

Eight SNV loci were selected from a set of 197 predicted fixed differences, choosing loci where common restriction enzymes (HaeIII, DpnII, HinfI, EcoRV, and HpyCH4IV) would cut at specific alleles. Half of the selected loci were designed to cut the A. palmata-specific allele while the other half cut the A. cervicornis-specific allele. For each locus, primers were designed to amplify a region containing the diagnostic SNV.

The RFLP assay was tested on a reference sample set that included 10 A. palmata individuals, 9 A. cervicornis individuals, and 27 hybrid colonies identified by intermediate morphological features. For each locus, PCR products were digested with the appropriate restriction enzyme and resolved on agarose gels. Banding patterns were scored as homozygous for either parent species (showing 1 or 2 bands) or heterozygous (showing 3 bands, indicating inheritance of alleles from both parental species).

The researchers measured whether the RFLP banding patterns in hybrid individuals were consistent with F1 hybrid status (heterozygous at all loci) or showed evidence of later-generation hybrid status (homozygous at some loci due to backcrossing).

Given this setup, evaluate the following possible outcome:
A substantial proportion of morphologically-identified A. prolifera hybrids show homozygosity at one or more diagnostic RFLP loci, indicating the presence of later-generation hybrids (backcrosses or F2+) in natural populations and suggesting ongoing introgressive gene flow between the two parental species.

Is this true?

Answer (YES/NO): YES